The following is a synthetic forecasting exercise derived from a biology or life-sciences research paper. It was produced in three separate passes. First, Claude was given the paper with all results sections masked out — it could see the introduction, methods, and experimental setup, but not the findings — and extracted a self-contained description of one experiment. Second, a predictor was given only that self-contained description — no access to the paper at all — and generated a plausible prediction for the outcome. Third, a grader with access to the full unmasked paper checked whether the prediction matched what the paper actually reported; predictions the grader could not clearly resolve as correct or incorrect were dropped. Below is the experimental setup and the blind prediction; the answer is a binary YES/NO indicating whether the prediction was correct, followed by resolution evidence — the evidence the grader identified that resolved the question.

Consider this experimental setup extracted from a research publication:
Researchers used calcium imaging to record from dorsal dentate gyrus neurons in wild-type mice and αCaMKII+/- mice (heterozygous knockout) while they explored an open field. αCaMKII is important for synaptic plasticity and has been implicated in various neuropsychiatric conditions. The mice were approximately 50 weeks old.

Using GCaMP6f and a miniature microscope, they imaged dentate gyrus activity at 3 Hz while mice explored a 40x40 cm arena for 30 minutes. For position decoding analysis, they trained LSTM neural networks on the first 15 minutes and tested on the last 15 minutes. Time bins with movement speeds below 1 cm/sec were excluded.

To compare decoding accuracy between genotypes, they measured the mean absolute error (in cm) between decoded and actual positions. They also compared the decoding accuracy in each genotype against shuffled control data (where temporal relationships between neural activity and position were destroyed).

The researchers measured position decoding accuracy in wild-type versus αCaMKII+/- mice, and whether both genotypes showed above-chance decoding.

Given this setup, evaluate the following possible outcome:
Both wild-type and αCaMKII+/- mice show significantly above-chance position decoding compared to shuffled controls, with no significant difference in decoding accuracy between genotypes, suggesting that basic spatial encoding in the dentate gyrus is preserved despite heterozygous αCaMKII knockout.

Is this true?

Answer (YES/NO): NO